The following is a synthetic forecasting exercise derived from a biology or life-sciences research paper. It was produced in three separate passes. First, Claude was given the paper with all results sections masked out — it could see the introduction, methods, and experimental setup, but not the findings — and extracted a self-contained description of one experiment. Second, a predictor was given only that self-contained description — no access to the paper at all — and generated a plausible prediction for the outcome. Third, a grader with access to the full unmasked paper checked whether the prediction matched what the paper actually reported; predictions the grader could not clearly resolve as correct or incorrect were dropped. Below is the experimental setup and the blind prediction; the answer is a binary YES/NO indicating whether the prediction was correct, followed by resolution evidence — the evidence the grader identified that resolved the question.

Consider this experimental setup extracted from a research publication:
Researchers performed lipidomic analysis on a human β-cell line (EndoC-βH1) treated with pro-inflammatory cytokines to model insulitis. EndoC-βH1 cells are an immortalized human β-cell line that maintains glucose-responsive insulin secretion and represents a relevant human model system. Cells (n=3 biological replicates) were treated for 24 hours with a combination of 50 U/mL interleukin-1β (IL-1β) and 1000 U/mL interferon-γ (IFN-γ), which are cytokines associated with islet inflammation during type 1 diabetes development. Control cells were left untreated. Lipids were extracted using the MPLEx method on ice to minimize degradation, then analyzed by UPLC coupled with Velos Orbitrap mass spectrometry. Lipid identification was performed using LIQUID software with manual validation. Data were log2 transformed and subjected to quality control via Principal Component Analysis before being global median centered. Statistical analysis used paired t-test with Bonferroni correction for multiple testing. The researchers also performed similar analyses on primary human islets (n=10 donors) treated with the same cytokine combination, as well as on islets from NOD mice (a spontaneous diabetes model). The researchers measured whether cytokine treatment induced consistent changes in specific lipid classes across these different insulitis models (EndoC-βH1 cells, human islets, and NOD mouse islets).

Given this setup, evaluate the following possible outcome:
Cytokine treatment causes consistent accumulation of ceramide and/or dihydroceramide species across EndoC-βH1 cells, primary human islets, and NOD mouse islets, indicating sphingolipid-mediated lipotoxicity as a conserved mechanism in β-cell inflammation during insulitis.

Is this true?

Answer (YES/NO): NO